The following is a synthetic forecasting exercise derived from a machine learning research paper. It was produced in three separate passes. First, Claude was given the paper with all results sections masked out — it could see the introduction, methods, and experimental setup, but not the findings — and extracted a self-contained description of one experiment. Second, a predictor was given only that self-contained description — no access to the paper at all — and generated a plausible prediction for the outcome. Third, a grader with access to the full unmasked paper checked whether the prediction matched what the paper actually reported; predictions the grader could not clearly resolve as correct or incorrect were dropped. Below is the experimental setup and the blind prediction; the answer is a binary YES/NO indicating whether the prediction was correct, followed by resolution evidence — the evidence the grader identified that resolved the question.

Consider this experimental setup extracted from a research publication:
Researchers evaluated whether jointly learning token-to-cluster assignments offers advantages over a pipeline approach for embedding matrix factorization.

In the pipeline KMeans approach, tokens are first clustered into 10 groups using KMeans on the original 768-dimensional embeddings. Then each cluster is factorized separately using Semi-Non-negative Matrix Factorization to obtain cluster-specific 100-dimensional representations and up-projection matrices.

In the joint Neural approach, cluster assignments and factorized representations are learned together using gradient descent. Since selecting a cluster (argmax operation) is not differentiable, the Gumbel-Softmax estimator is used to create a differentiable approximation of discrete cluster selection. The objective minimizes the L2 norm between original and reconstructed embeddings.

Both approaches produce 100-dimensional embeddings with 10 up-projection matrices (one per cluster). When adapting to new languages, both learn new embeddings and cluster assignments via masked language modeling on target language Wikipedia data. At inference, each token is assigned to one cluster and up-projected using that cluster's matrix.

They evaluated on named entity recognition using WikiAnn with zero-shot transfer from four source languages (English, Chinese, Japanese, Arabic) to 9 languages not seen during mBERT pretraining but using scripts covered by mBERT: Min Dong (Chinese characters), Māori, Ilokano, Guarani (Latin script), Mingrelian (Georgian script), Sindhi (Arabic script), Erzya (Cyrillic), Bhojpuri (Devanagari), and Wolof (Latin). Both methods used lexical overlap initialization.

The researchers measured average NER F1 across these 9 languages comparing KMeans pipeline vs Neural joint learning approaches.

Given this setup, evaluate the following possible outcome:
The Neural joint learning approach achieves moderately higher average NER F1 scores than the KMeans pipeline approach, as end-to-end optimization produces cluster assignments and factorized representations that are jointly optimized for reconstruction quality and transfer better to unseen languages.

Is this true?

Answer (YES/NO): NO